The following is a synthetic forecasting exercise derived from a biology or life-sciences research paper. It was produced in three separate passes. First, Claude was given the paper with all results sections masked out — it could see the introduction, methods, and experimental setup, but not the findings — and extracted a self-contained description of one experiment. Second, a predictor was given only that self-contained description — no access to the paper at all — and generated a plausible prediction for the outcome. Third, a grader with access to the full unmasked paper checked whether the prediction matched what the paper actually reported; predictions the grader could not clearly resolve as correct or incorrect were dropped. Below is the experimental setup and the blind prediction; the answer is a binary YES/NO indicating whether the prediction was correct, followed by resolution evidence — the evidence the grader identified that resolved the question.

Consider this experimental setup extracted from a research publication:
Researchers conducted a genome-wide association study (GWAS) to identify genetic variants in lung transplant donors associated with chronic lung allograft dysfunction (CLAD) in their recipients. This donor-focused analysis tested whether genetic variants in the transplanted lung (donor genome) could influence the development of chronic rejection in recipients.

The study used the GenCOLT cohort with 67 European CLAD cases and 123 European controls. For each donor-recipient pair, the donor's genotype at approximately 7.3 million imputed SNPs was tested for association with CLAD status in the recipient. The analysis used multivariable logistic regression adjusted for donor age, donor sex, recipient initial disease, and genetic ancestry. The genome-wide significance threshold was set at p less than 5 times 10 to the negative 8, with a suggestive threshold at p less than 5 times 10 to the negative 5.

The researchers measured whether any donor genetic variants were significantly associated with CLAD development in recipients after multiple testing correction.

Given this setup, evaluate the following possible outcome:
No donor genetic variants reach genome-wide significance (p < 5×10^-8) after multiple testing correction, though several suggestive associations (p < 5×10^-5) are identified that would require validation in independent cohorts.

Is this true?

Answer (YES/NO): NO